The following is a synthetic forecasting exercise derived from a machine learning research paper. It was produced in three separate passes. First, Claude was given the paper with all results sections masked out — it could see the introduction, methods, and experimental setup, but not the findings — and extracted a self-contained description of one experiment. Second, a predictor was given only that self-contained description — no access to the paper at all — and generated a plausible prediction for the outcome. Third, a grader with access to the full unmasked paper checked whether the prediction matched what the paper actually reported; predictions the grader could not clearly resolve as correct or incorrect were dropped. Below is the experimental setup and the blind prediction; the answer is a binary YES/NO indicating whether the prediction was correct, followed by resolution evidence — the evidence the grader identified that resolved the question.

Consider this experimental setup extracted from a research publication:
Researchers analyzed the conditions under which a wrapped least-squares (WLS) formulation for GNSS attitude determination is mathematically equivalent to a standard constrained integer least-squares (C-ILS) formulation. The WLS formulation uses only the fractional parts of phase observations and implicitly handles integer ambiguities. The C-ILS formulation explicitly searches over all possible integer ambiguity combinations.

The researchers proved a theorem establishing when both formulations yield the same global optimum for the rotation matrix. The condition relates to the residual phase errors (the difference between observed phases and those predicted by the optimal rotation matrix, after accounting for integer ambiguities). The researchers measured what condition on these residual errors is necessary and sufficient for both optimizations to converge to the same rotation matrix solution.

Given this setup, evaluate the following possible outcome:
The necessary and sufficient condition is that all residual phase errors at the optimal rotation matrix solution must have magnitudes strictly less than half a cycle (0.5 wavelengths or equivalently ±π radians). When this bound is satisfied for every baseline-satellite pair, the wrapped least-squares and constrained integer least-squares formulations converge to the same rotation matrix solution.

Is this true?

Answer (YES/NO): NO